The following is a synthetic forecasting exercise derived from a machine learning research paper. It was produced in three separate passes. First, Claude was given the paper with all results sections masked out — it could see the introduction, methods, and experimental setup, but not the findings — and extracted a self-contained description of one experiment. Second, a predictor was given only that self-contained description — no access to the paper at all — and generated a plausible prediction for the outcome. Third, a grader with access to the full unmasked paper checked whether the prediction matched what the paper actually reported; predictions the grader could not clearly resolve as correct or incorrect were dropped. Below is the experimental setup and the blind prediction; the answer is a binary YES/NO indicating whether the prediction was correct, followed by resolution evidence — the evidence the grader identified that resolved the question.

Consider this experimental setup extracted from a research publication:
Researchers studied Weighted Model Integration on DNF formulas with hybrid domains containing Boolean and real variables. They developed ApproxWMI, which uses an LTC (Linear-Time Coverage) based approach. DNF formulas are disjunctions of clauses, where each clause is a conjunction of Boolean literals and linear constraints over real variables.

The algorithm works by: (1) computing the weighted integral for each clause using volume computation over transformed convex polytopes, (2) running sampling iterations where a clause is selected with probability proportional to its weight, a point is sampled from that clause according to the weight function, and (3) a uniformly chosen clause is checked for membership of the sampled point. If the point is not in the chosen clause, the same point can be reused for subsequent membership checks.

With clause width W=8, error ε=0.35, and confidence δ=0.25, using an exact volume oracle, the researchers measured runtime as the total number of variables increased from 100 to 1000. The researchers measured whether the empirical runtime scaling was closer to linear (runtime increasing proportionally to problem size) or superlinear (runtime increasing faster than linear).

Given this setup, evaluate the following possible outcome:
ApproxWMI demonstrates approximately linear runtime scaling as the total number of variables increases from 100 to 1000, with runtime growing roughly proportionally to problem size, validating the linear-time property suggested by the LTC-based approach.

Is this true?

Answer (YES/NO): NO